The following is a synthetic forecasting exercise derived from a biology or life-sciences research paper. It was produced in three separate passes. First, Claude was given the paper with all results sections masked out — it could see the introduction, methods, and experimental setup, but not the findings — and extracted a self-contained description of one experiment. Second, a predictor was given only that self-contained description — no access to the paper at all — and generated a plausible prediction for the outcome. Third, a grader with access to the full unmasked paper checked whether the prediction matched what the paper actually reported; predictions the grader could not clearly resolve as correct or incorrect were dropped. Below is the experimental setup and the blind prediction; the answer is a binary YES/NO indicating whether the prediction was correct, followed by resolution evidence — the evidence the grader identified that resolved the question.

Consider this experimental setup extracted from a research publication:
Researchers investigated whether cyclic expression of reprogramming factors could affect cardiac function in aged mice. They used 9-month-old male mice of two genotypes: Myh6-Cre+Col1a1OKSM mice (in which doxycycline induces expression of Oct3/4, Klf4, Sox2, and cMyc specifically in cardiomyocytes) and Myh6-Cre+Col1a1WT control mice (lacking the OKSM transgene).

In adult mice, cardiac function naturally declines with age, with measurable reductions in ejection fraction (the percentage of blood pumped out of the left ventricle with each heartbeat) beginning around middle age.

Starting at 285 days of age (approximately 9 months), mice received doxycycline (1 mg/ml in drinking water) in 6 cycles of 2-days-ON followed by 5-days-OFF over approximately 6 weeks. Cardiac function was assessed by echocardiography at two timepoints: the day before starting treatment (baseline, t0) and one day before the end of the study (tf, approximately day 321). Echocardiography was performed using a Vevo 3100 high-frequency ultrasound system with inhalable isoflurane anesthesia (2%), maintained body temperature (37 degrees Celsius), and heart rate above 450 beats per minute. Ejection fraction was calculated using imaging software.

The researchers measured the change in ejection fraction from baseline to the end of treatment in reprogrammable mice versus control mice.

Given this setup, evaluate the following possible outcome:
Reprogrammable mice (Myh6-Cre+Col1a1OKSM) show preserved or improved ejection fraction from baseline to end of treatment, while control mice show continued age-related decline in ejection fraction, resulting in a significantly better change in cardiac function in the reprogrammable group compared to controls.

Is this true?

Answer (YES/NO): NO